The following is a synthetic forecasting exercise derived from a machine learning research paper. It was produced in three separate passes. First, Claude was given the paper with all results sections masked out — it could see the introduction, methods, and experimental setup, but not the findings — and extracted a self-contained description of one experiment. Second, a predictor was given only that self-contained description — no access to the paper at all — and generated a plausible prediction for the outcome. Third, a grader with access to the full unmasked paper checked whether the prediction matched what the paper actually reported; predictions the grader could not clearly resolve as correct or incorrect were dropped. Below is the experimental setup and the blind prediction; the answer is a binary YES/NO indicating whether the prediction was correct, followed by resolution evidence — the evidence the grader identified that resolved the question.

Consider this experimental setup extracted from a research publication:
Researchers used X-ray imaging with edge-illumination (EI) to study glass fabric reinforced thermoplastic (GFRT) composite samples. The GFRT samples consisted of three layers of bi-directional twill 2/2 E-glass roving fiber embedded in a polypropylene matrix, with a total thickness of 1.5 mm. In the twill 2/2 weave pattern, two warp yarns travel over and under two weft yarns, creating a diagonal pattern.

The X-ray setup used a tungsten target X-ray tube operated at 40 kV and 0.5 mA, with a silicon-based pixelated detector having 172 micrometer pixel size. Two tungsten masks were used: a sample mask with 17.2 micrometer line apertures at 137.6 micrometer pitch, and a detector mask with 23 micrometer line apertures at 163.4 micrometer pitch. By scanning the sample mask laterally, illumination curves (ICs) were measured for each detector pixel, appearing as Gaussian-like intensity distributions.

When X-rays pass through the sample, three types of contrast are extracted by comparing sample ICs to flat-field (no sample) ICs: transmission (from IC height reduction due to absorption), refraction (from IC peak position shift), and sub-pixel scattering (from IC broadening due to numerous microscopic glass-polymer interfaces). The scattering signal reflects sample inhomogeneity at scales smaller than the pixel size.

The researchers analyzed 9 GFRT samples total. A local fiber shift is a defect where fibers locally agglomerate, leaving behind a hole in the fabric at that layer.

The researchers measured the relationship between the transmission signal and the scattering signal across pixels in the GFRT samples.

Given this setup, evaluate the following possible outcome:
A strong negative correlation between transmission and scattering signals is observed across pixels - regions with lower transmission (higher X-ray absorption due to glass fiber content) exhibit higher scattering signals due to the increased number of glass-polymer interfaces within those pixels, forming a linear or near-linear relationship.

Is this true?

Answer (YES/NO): YES